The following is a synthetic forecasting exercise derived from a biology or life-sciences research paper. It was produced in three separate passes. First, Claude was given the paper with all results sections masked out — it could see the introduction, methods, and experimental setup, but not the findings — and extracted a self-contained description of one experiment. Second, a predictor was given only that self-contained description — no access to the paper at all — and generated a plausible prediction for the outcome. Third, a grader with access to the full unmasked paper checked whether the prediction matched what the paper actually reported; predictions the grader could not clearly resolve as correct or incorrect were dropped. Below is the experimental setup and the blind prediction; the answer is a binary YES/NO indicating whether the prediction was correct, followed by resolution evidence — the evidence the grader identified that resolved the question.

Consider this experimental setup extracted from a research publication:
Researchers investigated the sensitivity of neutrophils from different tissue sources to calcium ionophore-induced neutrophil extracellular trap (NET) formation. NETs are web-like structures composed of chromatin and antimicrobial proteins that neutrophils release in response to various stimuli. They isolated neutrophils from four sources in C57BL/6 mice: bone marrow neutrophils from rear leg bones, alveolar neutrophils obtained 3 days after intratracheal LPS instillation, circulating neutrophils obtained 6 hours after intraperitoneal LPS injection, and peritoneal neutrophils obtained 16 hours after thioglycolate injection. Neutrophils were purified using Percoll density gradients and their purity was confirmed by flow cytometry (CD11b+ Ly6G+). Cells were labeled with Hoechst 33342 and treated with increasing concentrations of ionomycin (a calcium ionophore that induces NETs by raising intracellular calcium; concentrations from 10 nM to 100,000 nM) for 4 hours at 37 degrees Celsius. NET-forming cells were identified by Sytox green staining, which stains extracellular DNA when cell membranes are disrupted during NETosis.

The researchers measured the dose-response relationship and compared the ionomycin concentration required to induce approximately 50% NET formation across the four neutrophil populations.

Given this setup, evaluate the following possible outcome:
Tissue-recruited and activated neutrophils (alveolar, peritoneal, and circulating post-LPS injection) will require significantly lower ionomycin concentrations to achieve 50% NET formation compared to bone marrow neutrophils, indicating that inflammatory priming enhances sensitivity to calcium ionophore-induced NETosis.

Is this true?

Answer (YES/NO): YES